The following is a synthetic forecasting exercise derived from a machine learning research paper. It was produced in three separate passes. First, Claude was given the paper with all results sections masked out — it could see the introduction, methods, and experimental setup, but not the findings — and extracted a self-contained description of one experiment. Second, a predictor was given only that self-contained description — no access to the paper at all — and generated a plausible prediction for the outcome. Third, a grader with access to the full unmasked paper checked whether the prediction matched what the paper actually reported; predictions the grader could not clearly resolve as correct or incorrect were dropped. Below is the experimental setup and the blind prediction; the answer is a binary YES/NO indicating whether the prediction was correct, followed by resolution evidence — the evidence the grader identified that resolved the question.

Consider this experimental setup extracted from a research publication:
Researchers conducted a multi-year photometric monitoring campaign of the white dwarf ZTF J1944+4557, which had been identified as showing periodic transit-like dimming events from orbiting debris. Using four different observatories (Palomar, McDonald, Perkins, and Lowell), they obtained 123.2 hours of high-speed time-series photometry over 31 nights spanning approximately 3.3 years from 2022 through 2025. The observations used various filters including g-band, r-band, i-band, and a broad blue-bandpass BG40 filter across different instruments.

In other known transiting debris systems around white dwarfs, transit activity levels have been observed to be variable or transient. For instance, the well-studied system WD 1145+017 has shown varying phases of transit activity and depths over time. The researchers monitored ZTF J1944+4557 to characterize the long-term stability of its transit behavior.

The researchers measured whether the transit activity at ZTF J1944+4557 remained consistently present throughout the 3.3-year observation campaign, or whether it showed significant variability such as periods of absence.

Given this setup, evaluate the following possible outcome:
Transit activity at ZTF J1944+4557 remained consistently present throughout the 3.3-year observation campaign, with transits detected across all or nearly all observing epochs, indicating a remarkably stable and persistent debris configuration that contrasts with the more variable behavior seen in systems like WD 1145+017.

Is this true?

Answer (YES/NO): NO